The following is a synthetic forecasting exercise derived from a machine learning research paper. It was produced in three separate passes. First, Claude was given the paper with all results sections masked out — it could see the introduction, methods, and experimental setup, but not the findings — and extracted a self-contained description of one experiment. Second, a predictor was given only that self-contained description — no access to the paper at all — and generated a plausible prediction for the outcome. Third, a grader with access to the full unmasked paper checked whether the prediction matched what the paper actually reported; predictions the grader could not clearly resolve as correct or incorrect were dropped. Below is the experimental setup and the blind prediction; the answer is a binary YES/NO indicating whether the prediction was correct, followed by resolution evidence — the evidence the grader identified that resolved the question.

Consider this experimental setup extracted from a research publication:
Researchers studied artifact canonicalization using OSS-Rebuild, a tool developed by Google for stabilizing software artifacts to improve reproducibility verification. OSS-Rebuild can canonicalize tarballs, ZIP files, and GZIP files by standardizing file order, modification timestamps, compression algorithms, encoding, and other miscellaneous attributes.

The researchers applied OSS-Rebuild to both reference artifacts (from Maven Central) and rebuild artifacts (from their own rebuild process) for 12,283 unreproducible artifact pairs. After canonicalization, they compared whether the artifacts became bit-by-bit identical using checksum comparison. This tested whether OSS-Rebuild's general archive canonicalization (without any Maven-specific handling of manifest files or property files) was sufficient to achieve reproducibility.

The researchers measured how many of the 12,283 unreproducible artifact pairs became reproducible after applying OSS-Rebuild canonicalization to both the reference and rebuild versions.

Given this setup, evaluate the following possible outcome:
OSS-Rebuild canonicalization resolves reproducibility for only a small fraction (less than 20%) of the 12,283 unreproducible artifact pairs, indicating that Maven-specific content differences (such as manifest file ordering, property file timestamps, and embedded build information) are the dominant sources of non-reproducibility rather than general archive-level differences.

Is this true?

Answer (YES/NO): YES